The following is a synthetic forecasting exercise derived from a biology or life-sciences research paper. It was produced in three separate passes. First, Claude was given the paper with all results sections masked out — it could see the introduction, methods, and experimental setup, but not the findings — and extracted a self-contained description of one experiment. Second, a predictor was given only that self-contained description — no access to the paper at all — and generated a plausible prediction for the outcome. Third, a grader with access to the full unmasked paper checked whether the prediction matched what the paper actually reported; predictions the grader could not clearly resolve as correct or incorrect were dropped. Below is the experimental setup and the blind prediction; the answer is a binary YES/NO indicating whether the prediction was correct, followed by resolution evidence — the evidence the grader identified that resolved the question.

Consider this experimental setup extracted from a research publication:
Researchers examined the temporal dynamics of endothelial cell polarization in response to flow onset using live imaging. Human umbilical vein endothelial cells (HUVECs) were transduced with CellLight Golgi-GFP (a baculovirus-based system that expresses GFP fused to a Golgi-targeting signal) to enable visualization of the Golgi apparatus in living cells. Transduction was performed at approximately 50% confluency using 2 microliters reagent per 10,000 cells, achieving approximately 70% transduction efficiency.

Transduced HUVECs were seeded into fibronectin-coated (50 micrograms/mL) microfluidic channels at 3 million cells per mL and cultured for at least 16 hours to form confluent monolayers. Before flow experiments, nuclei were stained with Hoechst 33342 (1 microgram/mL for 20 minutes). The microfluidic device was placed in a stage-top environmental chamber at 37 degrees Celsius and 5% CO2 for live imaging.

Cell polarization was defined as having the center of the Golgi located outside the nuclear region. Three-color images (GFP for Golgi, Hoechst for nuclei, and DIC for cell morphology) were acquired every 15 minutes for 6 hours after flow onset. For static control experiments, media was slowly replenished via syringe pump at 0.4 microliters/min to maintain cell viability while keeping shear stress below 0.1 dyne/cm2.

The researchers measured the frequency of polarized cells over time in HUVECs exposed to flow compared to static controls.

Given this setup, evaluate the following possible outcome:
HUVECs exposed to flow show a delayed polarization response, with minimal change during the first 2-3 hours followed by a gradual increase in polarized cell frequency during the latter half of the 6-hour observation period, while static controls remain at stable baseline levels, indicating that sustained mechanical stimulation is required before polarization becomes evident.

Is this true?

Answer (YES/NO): NO